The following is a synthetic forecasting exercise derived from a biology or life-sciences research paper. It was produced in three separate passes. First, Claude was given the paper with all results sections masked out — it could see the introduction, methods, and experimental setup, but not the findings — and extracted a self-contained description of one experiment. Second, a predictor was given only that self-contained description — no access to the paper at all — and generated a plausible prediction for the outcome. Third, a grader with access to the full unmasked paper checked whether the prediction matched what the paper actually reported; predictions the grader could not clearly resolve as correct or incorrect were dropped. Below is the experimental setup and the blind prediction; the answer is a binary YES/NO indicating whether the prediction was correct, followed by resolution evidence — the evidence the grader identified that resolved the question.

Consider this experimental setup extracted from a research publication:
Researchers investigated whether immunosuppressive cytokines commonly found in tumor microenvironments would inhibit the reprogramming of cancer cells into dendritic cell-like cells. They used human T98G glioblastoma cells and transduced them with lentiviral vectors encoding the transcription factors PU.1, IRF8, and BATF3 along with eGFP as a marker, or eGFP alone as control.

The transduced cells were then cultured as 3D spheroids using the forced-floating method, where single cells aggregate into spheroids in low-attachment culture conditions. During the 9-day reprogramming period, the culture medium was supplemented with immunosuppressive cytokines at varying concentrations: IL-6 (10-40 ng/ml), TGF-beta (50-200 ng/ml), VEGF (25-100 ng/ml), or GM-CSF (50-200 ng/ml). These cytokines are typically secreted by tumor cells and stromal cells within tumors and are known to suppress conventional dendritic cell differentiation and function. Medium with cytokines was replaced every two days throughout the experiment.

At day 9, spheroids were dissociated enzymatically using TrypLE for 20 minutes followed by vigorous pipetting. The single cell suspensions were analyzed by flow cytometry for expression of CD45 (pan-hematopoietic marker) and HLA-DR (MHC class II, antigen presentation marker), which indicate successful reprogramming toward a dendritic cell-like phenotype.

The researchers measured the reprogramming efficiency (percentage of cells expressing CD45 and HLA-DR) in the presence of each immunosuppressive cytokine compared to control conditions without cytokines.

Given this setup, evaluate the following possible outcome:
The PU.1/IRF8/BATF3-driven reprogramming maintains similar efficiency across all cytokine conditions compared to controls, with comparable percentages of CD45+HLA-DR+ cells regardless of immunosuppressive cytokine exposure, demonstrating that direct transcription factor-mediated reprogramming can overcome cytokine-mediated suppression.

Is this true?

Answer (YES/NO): NO